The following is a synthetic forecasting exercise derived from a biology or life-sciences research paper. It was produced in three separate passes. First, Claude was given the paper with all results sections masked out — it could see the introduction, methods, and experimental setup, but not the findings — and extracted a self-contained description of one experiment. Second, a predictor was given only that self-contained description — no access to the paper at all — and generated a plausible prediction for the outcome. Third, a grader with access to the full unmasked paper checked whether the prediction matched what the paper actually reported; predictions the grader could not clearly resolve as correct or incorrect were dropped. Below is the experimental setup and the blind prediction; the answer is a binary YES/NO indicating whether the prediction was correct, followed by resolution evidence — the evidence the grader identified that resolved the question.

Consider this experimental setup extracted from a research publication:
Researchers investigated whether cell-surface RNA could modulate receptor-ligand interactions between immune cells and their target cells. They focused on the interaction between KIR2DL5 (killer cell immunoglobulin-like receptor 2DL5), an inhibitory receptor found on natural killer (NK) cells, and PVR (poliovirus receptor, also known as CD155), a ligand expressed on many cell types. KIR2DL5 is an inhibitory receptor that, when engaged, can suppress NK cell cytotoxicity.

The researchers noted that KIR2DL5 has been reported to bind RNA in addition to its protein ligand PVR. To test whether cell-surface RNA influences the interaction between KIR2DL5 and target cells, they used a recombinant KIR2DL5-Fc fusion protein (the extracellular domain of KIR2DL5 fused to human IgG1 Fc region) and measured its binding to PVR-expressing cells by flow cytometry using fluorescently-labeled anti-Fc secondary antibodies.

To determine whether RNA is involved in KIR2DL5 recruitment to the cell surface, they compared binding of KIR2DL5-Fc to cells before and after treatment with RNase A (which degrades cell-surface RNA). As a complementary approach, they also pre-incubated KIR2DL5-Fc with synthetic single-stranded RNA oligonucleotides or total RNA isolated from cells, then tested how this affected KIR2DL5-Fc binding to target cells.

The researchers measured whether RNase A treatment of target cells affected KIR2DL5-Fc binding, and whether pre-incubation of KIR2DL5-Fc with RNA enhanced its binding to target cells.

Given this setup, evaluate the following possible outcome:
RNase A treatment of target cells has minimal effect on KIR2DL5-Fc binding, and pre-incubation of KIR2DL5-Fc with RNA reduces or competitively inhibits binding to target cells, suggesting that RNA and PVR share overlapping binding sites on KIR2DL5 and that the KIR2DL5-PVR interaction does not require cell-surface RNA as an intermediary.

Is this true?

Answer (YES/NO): NO